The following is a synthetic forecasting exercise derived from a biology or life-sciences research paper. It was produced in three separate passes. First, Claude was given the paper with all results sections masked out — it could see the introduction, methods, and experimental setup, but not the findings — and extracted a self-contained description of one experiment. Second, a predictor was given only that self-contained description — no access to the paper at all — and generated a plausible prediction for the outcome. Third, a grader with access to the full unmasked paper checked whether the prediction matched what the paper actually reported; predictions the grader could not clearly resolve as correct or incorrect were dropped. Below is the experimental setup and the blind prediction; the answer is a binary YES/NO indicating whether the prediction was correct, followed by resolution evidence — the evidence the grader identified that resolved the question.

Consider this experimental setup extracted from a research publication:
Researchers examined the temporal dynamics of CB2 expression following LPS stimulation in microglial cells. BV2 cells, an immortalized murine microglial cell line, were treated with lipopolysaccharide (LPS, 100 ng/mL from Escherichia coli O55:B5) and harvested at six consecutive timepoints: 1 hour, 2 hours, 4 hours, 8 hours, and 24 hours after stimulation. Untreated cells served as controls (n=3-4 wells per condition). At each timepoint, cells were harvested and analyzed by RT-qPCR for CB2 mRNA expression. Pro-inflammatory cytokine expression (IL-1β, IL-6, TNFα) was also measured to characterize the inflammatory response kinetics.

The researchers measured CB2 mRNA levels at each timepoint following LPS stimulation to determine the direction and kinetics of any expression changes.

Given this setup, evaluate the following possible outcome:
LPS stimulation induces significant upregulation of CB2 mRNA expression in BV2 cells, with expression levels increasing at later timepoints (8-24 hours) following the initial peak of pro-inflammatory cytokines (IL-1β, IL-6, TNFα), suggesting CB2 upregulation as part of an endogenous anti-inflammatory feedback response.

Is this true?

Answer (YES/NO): NO